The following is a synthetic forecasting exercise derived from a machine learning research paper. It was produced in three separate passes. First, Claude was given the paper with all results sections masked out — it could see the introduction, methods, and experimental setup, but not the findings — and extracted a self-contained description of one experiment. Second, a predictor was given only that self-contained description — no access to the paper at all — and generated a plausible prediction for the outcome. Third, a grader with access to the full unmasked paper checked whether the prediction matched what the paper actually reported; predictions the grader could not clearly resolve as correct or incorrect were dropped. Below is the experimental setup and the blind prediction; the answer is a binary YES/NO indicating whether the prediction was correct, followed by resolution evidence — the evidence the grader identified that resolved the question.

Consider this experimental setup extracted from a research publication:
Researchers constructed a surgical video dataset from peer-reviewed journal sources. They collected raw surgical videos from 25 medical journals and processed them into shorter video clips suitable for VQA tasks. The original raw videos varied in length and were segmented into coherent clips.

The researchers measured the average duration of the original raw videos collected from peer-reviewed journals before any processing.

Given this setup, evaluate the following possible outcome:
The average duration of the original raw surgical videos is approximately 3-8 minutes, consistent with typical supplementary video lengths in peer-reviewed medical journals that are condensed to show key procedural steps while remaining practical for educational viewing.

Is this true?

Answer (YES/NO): YES